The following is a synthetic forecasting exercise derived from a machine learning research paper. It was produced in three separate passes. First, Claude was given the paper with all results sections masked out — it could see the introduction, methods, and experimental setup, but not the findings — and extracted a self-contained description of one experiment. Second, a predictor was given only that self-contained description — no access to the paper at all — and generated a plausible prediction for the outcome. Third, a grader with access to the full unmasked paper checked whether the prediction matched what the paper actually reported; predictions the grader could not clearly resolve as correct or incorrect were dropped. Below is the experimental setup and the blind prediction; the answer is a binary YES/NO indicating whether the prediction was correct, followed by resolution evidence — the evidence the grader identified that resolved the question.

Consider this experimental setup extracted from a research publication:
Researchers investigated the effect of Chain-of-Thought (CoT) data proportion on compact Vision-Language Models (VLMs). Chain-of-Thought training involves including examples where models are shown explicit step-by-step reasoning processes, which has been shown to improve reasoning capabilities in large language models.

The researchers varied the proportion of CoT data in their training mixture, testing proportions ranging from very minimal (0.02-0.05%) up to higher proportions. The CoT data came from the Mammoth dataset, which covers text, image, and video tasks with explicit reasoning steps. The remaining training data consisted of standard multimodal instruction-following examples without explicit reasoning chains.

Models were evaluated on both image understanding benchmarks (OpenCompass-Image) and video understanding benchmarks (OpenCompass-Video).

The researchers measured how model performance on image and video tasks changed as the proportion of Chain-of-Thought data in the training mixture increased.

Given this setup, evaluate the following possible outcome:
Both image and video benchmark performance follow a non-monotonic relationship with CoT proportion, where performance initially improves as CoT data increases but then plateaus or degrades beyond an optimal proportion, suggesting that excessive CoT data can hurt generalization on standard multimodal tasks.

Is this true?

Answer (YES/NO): YES